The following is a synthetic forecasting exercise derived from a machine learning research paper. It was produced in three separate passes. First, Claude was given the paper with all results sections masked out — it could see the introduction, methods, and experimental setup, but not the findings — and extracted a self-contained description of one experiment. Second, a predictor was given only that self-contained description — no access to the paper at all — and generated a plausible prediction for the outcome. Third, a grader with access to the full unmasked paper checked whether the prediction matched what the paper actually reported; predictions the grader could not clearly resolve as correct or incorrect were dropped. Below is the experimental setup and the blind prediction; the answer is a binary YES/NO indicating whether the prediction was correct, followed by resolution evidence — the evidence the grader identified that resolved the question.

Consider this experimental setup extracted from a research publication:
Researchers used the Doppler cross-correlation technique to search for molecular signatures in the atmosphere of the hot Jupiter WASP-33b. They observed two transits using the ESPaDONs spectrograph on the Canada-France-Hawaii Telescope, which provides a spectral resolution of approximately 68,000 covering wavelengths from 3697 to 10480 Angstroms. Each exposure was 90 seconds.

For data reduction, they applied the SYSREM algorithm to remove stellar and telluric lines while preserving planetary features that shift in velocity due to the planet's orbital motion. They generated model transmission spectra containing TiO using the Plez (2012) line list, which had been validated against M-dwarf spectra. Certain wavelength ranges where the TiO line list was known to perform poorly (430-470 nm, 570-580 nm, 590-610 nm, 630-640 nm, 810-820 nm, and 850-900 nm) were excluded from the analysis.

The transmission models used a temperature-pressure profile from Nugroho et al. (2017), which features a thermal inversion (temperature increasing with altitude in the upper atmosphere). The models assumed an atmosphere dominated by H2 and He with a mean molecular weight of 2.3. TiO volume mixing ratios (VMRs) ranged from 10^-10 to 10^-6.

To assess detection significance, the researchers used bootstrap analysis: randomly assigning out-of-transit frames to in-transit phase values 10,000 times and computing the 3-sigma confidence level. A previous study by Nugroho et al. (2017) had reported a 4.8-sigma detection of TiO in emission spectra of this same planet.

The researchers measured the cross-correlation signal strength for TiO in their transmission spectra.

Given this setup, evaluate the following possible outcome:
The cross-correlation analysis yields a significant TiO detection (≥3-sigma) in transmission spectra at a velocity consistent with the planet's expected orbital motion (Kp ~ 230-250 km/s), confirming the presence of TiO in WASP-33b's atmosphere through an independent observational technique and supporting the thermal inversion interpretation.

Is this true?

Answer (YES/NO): NO